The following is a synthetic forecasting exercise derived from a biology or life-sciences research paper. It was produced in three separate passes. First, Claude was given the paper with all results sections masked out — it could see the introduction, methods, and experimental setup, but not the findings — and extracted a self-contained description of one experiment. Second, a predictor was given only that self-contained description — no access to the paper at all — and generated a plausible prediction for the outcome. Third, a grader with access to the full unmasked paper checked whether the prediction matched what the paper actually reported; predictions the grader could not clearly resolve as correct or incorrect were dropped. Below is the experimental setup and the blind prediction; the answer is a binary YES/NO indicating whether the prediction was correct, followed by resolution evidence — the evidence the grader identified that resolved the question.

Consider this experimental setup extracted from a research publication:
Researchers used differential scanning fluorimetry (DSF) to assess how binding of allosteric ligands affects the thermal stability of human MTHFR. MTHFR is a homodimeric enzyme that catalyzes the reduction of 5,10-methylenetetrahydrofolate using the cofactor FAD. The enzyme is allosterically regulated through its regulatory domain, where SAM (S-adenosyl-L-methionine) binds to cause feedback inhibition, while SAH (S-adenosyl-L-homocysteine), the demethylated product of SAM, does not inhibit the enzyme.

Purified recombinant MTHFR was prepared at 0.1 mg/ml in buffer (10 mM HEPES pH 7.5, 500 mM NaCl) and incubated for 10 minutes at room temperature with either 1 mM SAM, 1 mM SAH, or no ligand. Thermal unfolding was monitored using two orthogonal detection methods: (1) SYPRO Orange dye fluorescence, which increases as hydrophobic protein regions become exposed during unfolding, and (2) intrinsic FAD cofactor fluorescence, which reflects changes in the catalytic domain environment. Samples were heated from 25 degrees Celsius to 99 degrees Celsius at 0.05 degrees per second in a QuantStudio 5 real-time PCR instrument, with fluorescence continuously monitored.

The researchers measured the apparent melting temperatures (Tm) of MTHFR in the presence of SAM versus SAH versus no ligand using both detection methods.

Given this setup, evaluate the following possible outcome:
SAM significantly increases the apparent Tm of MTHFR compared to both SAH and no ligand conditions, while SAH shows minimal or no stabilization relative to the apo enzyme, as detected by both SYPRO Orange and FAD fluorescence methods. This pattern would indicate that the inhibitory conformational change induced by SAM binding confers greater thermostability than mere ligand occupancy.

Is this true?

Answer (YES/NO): YES